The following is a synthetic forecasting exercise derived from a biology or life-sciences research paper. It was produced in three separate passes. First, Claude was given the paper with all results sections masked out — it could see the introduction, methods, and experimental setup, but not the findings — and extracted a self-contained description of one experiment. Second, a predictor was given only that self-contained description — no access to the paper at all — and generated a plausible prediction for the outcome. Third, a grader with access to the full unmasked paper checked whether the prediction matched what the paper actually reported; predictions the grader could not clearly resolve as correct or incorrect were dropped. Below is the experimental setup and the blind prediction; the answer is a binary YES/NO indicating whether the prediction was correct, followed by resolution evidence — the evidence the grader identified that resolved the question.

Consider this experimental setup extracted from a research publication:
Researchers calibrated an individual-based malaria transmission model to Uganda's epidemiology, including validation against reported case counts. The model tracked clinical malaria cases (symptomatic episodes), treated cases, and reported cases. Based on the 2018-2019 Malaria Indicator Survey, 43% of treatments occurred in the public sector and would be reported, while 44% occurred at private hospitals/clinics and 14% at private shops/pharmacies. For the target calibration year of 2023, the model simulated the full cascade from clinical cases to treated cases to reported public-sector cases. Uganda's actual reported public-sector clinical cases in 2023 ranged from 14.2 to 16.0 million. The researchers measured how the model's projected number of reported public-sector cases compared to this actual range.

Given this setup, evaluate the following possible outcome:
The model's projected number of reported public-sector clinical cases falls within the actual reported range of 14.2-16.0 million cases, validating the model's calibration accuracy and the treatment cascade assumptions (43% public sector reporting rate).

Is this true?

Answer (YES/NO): NO